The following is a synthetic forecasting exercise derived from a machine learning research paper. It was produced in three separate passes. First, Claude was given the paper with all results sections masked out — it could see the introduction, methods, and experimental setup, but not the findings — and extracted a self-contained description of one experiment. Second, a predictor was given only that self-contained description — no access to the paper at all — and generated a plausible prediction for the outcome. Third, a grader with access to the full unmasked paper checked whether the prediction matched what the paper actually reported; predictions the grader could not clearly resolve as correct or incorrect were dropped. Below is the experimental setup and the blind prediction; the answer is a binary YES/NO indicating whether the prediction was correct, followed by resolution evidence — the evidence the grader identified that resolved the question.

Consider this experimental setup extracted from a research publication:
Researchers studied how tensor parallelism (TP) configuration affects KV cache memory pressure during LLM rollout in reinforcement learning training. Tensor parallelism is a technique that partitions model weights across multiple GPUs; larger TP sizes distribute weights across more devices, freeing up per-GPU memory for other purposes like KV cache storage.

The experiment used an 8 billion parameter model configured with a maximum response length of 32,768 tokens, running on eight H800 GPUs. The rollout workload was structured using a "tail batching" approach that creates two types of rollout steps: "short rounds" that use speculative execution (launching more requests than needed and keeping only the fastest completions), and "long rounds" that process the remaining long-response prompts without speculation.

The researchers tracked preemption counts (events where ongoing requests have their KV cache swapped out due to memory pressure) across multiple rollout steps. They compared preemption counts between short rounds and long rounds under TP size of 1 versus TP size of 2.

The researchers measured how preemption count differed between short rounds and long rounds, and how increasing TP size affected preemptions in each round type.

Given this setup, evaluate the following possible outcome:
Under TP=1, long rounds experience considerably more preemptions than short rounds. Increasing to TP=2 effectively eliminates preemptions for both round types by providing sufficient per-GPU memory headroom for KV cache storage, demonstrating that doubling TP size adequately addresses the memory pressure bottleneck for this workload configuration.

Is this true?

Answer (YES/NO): NO